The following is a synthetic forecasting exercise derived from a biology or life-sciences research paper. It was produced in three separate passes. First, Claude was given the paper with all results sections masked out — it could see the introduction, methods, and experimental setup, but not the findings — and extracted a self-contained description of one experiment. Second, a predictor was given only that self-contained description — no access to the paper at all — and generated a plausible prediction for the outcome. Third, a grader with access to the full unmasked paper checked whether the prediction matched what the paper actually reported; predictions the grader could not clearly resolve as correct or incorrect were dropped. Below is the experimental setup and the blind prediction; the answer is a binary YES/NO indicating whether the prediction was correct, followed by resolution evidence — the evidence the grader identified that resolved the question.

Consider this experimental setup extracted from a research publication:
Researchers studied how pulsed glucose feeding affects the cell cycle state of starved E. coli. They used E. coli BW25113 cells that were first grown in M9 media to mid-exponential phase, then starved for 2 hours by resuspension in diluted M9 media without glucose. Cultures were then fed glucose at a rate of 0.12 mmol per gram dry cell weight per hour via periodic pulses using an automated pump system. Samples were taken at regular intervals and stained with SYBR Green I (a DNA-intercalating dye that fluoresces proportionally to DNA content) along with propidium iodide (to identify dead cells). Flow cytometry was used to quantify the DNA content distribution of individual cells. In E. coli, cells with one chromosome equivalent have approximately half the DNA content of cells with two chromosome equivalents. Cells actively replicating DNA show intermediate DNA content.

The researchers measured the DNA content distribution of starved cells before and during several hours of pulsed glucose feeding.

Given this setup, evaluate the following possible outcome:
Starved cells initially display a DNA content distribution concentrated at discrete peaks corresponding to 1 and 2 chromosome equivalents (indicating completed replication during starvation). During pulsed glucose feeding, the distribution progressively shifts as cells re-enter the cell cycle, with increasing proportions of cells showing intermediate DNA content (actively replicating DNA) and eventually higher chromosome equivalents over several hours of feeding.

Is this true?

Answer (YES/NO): NO